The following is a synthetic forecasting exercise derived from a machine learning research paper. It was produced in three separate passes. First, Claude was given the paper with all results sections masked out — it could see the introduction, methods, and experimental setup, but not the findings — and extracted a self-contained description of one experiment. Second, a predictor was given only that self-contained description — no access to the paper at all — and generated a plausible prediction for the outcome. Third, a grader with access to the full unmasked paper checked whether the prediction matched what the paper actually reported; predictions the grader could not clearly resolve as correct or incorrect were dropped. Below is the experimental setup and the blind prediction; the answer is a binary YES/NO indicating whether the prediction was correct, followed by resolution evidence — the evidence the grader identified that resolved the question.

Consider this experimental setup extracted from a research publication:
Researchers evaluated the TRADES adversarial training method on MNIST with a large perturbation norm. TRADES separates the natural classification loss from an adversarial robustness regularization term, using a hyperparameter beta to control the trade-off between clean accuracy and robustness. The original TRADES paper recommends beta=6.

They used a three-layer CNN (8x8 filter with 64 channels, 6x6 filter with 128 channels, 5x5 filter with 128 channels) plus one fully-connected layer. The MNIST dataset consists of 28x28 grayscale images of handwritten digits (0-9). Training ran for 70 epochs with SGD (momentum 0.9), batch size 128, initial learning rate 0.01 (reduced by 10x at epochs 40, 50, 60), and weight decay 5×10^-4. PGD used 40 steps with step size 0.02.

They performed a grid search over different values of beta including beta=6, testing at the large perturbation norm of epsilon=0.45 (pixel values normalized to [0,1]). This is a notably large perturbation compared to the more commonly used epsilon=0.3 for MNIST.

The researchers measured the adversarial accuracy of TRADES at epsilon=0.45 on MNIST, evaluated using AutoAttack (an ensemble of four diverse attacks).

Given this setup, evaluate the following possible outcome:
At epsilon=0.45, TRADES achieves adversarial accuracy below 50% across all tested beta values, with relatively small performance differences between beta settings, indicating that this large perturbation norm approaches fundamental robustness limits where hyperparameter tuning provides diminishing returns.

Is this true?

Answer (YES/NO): NO